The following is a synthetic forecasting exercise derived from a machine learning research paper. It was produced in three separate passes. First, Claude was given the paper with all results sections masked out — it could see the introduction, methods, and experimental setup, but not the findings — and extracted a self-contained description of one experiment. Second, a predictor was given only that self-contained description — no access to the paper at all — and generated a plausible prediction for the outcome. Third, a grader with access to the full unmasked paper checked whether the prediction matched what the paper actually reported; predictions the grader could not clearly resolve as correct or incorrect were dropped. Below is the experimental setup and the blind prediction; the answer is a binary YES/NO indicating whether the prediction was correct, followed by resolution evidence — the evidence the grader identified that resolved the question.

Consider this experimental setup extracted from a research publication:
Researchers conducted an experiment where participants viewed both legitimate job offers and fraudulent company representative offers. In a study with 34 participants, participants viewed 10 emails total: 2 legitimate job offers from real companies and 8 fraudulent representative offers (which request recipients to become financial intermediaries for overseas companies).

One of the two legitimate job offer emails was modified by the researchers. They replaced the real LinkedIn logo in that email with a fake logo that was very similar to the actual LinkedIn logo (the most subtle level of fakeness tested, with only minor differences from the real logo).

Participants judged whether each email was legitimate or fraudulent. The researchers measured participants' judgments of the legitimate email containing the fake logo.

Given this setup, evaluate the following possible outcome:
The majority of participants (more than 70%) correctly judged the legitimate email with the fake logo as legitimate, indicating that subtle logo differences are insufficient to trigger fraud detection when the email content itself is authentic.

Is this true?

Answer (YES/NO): YES